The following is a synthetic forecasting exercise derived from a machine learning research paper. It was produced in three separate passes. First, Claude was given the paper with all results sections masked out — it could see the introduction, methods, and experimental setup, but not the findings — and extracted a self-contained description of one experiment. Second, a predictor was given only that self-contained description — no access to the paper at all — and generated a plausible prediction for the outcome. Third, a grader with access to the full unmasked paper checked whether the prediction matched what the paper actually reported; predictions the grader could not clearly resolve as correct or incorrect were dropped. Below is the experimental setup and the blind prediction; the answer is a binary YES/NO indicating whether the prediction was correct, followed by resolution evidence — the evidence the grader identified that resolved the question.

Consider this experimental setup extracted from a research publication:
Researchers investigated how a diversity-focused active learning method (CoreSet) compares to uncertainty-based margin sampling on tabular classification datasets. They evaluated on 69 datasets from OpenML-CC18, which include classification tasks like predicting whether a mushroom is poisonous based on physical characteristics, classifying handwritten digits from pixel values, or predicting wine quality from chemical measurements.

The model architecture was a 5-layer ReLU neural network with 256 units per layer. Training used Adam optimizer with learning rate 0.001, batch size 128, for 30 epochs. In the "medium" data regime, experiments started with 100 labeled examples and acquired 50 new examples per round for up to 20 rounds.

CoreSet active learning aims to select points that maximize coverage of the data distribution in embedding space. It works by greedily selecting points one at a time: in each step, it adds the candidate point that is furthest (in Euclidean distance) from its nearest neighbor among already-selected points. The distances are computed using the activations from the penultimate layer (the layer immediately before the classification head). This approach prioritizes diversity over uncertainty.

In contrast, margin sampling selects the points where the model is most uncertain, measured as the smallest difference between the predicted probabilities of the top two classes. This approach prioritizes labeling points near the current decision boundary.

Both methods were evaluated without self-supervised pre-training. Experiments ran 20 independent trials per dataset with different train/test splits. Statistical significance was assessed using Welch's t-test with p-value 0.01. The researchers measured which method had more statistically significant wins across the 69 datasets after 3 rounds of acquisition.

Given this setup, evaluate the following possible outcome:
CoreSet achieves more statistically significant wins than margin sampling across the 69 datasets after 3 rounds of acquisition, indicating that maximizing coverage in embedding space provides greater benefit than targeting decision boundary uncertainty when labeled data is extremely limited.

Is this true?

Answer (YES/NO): NO